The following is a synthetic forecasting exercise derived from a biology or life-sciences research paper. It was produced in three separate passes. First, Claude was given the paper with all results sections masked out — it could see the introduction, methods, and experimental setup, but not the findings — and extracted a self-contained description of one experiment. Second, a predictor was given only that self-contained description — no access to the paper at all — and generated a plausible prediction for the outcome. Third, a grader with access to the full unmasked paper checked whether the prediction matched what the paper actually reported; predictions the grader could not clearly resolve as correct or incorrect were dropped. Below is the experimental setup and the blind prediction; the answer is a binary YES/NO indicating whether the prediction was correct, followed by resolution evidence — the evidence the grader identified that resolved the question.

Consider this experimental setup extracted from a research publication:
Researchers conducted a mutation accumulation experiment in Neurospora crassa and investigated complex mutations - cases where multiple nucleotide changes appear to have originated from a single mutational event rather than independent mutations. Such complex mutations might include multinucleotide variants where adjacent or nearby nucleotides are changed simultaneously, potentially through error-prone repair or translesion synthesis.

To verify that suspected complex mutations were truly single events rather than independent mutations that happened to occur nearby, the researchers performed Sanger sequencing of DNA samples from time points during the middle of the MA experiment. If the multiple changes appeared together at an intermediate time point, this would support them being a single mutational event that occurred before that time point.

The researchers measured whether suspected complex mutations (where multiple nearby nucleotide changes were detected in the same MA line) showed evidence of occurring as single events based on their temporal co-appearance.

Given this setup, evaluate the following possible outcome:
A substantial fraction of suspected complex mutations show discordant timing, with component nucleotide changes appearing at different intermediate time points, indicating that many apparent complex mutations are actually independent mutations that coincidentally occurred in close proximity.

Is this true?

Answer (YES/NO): NO